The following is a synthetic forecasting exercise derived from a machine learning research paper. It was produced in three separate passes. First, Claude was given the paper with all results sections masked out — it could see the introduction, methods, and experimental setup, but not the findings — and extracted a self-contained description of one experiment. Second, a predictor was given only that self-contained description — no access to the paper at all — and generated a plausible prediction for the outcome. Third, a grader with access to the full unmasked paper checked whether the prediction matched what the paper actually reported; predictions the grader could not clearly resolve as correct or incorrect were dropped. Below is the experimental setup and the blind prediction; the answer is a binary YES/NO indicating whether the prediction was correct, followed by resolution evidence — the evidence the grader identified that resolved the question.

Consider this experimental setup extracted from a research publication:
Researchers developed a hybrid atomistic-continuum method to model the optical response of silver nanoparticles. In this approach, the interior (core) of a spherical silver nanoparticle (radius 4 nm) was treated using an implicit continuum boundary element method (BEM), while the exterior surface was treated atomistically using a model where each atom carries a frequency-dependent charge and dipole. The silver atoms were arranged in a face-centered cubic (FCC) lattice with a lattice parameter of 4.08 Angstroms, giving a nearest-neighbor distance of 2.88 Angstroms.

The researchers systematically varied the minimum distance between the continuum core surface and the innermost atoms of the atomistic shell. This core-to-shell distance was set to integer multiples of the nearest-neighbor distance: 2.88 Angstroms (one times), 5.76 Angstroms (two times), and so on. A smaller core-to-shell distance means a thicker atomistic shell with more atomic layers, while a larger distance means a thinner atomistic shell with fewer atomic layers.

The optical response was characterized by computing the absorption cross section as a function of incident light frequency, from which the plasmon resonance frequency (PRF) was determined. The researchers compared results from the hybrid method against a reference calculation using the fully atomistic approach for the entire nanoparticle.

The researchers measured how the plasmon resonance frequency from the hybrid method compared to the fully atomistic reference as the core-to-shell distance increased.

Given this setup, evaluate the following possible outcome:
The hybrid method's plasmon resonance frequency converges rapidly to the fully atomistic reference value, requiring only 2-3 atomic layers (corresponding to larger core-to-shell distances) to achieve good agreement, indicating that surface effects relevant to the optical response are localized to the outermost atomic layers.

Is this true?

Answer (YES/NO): NO